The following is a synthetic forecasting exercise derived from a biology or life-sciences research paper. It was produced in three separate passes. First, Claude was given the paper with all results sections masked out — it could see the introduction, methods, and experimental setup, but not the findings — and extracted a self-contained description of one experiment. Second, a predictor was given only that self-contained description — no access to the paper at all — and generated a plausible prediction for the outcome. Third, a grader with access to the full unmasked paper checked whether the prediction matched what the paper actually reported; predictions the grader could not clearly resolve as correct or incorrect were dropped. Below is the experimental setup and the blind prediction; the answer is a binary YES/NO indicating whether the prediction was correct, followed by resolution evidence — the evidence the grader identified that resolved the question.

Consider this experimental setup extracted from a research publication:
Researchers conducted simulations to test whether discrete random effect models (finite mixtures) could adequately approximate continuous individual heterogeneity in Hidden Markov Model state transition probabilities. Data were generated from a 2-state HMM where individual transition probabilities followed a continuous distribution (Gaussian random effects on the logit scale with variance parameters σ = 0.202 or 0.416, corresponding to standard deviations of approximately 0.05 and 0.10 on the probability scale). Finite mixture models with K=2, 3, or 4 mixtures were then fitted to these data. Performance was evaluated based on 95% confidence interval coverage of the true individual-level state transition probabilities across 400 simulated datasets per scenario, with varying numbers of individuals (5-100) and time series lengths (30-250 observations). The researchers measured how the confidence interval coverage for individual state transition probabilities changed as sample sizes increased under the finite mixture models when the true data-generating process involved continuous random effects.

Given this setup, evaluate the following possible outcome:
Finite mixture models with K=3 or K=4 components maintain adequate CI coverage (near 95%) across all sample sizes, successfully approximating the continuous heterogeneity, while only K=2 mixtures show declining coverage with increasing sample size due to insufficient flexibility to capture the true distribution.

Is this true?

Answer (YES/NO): NO